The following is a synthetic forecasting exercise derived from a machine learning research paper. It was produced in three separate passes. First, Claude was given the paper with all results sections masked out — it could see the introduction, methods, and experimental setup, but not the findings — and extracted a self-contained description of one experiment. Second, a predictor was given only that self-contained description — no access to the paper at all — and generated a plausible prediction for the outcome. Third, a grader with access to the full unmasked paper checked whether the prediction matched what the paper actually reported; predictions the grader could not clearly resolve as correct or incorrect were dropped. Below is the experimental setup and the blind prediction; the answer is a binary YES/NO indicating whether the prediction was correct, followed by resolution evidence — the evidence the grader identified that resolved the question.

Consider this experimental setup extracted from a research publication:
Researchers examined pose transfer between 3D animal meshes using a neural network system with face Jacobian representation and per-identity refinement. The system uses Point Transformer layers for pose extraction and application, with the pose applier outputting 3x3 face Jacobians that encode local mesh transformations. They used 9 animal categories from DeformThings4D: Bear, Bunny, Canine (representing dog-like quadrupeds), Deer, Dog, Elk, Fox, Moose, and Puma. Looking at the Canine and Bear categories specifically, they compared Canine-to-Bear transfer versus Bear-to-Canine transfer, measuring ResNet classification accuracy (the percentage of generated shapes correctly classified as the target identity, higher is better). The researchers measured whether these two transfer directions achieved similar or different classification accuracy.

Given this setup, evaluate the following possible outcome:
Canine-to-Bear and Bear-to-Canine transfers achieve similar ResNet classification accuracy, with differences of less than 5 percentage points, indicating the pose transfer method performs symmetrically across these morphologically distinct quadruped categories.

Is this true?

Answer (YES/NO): NO